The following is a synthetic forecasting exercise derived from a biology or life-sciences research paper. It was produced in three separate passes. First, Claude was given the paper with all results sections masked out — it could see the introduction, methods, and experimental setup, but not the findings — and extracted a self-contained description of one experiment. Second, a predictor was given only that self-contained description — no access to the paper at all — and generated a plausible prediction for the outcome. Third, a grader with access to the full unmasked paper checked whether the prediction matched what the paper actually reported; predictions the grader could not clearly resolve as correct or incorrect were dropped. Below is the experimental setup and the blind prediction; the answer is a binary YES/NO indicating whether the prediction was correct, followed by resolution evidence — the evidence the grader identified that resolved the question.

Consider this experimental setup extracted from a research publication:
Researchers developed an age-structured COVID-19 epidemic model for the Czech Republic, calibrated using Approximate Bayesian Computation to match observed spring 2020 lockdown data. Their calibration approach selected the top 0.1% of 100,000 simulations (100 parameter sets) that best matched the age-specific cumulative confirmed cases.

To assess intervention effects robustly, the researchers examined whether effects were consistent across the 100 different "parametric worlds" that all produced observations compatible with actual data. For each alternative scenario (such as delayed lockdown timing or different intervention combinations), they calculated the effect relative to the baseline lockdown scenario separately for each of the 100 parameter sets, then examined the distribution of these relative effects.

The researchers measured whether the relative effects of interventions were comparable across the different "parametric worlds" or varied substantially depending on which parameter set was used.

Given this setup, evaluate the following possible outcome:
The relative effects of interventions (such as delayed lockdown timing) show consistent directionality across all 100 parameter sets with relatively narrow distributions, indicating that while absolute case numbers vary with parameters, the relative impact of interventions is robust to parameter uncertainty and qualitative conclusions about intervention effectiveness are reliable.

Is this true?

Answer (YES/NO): YES